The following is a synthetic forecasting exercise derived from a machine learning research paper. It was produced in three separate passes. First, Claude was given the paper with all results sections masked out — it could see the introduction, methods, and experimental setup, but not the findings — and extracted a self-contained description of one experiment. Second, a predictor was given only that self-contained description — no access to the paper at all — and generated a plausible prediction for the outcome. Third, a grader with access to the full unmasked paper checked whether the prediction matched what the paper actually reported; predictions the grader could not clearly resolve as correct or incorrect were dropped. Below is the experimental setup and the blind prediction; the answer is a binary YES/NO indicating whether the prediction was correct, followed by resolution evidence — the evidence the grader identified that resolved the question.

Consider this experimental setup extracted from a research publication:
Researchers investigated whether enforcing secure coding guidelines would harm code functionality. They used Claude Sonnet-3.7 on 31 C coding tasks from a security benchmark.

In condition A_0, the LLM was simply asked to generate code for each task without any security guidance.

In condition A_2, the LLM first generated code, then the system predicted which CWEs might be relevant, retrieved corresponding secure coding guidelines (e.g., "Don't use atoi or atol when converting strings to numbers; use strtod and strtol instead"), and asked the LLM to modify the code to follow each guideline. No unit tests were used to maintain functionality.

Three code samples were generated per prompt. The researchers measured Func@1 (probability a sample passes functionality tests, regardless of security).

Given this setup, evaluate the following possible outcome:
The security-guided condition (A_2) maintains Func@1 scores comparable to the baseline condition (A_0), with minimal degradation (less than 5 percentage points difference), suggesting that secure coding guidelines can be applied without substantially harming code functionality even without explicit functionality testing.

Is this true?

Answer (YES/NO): NO